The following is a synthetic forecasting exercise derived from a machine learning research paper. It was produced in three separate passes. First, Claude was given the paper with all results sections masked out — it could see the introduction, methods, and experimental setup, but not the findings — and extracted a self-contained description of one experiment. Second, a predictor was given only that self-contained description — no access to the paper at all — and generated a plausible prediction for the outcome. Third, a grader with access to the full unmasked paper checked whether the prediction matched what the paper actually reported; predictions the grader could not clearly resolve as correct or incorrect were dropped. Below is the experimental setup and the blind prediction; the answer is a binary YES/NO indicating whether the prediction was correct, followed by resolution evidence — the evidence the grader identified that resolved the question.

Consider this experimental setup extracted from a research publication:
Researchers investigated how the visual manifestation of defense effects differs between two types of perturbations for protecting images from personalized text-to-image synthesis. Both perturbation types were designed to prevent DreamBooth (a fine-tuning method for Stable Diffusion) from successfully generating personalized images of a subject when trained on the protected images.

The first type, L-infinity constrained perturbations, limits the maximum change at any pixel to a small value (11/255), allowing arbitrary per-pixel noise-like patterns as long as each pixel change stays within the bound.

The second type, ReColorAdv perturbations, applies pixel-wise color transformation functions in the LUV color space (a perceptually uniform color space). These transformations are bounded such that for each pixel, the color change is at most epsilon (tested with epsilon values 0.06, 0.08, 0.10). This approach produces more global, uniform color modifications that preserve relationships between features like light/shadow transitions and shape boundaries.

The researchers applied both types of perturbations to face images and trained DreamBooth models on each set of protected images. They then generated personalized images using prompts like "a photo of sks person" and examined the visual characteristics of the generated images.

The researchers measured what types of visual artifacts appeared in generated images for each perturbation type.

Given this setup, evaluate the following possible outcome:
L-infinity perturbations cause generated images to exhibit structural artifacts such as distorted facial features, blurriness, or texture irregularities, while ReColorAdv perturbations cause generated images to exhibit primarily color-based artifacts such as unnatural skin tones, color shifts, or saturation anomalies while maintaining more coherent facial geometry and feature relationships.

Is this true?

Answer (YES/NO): YES